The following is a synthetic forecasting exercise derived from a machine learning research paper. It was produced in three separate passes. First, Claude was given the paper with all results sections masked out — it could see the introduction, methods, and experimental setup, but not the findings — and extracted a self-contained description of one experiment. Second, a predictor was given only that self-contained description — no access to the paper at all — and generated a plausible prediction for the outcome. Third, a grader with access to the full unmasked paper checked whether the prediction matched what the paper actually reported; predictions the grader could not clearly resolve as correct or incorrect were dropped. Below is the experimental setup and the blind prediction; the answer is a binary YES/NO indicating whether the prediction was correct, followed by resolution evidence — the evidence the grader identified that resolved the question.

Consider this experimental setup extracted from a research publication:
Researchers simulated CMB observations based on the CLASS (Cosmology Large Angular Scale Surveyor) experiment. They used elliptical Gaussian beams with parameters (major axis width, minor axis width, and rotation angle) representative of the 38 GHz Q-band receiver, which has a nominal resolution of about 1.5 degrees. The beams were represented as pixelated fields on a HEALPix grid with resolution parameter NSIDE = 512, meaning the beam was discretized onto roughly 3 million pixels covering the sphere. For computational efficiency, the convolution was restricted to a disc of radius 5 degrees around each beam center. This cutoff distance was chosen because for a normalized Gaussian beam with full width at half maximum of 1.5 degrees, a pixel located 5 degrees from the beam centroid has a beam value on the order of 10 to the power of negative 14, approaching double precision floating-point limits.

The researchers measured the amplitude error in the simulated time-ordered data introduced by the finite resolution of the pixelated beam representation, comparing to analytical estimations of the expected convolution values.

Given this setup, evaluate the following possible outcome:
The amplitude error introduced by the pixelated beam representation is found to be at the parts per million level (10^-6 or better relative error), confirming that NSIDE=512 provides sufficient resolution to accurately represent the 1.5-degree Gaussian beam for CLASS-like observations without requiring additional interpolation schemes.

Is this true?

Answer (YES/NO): NO